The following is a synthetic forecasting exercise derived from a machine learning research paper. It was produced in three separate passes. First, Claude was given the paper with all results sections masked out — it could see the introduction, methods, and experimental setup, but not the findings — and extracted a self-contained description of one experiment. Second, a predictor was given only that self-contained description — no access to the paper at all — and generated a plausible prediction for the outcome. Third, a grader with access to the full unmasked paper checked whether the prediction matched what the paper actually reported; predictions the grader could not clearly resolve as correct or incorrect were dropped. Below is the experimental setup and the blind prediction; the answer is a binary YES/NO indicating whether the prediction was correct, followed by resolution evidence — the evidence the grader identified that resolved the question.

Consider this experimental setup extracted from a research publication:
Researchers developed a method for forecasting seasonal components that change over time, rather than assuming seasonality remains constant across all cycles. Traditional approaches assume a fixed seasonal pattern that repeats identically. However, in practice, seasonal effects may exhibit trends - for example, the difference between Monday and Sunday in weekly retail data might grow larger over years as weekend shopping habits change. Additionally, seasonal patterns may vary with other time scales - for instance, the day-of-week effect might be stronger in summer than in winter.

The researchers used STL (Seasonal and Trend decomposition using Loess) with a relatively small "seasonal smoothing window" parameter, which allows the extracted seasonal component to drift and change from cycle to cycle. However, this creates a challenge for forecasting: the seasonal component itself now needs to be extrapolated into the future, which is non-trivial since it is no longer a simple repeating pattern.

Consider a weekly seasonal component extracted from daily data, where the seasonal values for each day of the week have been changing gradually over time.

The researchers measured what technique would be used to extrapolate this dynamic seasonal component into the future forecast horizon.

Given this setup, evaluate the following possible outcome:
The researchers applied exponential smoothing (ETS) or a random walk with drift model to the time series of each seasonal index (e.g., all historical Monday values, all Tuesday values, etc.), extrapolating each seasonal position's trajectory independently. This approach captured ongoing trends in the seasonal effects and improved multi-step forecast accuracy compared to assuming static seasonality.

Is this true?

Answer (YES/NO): NO